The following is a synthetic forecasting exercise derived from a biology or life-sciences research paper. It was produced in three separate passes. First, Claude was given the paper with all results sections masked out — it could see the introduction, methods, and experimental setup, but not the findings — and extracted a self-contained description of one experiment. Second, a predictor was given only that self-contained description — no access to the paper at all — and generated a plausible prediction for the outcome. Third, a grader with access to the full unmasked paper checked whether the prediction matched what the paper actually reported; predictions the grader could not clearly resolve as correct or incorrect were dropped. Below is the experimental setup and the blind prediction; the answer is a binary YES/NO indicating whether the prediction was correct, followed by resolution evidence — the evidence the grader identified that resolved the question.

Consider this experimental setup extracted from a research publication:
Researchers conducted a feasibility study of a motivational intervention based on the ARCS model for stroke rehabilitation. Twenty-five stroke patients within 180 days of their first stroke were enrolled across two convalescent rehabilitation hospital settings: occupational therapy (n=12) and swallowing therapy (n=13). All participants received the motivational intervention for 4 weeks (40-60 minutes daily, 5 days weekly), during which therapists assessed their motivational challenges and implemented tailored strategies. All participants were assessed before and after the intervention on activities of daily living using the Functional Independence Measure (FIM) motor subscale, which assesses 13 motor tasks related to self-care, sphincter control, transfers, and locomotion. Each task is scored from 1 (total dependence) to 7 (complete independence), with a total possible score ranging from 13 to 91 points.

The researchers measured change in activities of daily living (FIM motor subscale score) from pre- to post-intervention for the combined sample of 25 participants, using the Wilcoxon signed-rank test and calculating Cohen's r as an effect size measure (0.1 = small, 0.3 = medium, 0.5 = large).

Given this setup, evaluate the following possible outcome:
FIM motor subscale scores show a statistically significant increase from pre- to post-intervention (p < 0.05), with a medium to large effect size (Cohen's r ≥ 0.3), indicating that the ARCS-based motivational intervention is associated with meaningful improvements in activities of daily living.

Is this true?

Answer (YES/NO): YES